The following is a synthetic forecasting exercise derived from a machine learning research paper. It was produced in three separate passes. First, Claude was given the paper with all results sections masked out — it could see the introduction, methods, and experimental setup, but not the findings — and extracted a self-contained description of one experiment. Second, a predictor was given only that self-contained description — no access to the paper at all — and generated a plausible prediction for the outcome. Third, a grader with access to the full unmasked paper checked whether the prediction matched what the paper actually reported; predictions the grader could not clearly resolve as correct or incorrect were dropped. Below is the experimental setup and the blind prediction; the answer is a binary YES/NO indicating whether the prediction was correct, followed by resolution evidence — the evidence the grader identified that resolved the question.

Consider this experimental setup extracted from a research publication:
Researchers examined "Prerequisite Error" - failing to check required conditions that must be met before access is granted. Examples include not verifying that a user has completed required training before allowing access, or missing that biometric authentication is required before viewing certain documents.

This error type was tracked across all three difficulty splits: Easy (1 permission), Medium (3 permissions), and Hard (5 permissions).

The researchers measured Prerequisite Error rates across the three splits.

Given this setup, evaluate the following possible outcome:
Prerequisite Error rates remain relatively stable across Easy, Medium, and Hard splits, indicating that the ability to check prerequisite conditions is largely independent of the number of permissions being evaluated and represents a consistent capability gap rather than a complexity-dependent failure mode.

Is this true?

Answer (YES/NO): NO